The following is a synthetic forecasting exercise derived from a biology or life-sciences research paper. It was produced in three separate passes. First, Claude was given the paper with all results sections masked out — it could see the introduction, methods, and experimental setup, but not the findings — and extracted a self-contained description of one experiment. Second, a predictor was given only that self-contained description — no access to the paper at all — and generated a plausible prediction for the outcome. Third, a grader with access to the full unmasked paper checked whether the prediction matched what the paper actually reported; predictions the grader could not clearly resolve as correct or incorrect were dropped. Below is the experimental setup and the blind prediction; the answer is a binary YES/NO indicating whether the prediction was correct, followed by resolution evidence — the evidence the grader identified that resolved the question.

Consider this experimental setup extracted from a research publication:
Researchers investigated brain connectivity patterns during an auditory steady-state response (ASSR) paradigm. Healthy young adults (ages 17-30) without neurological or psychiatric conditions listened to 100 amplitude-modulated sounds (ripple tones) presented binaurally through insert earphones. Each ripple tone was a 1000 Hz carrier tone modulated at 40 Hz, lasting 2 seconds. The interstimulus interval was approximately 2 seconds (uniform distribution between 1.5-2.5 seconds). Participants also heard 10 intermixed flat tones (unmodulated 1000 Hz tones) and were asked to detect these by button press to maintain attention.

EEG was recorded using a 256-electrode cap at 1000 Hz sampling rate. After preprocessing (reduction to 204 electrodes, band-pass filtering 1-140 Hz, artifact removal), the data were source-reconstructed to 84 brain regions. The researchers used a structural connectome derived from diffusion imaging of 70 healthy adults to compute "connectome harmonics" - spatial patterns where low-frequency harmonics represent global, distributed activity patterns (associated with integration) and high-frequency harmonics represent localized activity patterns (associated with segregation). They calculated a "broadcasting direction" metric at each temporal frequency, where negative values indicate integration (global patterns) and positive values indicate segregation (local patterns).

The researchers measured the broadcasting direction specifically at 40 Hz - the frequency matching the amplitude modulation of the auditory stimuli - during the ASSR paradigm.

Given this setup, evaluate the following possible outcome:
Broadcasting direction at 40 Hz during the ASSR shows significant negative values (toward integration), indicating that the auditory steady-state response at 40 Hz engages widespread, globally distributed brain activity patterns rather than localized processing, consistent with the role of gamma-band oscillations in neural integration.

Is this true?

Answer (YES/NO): NO